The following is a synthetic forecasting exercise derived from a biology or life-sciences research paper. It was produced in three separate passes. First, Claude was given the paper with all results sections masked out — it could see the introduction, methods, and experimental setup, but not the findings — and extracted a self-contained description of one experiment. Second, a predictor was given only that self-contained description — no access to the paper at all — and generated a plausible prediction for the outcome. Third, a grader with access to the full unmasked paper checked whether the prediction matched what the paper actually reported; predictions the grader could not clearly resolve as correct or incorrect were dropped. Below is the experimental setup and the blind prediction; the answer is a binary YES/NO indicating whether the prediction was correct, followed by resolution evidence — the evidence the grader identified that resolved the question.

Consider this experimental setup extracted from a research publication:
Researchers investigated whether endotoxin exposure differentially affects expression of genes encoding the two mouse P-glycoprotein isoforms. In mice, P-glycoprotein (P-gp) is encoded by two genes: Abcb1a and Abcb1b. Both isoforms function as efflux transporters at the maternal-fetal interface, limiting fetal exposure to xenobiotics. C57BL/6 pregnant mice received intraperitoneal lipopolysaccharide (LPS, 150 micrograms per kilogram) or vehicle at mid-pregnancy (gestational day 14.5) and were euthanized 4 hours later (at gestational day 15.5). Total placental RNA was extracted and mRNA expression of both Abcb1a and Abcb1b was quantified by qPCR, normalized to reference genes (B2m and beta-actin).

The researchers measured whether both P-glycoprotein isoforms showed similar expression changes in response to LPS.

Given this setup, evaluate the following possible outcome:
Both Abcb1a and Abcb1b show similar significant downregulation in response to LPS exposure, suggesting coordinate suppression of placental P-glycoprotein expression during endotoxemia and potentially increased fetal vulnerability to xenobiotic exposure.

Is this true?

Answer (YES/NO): NO